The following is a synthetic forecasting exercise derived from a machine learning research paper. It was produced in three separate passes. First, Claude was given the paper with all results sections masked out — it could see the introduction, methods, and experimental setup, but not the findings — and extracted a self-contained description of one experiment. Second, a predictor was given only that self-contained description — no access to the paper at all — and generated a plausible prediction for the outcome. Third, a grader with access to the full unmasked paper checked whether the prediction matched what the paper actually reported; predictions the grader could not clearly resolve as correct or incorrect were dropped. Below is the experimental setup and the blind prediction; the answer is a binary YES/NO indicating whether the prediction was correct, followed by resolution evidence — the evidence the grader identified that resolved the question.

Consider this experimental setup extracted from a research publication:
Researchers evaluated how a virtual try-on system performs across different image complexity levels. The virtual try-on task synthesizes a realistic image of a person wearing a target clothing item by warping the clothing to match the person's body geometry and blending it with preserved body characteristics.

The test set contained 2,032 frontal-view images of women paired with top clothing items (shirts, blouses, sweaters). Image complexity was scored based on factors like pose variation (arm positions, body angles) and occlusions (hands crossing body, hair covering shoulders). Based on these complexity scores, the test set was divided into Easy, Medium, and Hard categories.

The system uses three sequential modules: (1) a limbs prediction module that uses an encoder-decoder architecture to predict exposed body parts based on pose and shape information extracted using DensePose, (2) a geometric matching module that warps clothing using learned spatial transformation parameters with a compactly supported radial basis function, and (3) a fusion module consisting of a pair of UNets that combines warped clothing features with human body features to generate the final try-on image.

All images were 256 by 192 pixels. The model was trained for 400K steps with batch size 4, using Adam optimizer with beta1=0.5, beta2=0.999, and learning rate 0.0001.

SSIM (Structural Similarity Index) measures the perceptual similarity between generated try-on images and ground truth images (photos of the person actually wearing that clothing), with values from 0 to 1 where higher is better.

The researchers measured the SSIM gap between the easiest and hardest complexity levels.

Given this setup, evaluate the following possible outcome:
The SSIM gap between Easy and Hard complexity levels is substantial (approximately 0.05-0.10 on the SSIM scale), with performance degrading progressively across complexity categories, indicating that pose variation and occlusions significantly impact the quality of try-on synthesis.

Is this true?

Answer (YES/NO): NO